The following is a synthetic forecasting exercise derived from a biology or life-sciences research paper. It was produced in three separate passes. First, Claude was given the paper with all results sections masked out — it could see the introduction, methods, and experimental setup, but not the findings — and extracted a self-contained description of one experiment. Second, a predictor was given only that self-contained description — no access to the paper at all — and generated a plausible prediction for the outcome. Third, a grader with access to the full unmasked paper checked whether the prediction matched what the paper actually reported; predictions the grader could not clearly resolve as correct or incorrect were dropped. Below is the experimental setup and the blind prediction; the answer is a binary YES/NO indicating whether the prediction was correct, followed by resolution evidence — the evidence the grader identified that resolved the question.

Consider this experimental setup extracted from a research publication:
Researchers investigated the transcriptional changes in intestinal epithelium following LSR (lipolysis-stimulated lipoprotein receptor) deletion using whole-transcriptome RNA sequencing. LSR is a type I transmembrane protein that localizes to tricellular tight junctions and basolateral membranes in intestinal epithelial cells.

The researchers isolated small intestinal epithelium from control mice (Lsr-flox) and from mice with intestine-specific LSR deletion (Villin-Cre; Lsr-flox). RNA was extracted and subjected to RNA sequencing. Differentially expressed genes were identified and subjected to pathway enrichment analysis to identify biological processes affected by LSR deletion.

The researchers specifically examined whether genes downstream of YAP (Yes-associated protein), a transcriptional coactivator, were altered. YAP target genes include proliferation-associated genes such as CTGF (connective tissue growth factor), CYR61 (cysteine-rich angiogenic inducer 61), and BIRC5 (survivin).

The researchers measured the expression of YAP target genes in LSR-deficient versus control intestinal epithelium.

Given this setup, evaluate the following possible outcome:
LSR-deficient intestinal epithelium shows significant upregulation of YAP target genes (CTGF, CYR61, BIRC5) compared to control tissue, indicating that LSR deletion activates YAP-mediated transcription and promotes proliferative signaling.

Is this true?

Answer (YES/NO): YES